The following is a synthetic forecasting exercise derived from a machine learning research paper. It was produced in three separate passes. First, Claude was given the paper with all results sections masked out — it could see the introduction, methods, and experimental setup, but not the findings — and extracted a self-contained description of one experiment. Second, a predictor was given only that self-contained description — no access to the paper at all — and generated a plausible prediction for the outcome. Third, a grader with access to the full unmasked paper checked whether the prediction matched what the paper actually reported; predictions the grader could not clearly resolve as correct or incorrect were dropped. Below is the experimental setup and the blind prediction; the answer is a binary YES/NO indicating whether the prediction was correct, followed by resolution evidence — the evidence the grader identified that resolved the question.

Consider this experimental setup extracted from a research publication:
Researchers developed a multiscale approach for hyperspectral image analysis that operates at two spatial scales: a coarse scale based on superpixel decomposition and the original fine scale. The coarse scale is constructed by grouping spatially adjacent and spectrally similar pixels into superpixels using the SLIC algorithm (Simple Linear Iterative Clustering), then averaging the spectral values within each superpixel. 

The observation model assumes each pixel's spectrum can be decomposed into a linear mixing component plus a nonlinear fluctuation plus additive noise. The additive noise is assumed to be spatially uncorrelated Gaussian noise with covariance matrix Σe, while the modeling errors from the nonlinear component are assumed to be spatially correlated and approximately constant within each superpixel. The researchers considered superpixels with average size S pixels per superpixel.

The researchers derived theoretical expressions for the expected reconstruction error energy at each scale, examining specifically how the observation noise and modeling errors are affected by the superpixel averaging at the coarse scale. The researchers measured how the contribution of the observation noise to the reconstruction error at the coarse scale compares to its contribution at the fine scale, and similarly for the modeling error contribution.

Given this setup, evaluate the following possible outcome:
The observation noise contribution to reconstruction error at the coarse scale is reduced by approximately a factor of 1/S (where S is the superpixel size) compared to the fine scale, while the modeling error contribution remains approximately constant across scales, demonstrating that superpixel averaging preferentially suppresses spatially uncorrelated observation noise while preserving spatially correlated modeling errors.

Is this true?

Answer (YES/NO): YES